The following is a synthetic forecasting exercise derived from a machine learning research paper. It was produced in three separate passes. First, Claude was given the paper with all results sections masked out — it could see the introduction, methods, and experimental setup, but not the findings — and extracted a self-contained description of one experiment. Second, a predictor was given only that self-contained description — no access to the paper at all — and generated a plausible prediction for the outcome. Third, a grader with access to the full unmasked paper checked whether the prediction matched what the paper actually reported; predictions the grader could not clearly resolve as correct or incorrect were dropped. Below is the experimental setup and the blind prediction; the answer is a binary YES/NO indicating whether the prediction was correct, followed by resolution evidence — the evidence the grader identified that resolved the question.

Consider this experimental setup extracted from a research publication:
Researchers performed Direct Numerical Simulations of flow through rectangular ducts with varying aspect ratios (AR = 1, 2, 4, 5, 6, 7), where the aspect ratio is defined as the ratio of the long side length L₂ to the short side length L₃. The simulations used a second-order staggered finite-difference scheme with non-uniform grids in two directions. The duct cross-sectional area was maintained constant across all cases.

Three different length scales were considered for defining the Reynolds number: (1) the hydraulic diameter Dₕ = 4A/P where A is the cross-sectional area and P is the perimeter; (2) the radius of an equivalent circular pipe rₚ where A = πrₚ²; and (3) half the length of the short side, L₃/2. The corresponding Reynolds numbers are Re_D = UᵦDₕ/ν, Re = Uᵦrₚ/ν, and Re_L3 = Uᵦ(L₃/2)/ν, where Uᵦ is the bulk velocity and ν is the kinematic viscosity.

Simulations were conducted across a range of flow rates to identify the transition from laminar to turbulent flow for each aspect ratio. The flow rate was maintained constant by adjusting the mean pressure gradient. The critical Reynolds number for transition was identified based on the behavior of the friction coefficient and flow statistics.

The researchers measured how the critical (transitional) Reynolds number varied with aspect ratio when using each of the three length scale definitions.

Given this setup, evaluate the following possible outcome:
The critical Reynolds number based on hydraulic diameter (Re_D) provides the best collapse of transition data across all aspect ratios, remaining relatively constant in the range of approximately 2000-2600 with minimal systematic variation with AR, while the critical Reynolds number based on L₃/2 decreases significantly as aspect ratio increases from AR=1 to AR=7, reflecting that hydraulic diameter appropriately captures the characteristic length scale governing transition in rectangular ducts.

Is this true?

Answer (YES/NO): NO